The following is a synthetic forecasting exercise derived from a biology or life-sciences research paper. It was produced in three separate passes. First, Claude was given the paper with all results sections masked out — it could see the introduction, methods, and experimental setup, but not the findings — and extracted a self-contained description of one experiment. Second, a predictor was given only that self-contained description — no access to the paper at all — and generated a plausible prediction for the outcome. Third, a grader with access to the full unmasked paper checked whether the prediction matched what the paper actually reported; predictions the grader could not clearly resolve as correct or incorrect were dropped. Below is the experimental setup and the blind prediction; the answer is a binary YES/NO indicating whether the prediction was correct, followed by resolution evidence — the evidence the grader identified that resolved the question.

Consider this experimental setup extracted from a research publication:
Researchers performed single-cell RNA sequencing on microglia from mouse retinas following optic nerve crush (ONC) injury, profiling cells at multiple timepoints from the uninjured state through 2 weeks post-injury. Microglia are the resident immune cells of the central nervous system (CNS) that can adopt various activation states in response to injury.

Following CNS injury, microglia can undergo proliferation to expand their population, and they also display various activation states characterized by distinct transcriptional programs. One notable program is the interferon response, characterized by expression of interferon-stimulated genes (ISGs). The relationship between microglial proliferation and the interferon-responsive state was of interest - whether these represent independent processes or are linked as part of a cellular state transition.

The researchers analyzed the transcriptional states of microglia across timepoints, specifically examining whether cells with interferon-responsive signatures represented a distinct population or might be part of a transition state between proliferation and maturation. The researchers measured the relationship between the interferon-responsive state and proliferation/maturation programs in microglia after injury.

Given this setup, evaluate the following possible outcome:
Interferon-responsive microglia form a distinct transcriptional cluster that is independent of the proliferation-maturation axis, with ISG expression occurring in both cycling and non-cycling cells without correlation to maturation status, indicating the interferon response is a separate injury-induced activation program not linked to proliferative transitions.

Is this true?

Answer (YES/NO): NO